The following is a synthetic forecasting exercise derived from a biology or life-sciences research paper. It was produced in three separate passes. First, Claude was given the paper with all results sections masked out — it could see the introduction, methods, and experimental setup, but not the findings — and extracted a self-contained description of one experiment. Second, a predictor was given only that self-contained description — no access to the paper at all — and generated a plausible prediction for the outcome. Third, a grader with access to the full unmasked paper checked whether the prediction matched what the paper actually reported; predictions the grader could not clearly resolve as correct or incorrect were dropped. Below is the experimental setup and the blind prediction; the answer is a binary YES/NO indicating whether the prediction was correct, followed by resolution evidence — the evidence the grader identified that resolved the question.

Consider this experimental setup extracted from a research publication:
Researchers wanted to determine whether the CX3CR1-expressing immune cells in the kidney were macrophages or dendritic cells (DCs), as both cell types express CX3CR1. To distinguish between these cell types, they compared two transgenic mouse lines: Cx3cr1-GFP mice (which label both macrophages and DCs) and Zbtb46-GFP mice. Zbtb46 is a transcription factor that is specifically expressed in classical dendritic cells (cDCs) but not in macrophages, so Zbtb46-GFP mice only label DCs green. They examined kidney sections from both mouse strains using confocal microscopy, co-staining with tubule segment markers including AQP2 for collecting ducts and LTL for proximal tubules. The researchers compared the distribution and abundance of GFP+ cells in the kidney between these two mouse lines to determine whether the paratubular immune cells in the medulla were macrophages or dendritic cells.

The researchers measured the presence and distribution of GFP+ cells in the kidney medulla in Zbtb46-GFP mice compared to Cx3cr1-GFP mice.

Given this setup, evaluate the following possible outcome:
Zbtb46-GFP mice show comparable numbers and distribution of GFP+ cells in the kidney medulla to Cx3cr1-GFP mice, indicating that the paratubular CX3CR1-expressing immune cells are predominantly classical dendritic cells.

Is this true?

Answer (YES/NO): NO